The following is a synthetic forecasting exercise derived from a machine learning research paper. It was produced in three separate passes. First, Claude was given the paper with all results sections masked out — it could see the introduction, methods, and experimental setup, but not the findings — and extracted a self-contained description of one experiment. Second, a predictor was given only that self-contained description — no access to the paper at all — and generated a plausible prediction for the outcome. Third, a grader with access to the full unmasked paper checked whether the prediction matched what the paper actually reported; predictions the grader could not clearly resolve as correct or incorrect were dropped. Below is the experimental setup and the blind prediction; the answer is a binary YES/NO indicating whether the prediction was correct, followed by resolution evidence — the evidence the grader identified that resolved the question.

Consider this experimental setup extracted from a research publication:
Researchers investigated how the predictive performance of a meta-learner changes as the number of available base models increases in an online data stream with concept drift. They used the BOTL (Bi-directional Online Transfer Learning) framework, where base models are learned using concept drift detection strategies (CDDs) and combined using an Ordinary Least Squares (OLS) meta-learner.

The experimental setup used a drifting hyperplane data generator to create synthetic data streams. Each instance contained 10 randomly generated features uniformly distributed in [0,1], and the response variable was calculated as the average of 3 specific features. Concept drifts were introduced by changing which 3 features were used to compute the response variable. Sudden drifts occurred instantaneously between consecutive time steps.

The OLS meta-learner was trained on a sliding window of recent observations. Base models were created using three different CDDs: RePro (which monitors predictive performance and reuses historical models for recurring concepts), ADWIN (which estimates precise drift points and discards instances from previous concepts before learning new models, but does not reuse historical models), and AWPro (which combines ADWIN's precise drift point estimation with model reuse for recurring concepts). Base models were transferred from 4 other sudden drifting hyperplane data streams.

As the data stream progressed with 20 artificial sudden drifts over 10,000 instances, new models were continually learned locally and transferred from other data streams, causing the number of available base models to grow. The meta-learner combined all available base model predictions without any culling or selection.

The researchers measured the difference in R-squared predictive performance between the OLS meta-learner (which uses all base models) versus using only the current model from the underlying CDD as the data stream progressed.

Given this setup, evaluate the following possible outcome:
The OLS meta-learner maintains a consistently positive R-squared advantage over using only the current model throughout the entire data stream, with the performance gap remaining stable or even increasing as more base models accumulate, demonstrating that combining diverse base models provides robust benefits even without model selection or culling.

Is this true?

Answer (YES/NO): NO